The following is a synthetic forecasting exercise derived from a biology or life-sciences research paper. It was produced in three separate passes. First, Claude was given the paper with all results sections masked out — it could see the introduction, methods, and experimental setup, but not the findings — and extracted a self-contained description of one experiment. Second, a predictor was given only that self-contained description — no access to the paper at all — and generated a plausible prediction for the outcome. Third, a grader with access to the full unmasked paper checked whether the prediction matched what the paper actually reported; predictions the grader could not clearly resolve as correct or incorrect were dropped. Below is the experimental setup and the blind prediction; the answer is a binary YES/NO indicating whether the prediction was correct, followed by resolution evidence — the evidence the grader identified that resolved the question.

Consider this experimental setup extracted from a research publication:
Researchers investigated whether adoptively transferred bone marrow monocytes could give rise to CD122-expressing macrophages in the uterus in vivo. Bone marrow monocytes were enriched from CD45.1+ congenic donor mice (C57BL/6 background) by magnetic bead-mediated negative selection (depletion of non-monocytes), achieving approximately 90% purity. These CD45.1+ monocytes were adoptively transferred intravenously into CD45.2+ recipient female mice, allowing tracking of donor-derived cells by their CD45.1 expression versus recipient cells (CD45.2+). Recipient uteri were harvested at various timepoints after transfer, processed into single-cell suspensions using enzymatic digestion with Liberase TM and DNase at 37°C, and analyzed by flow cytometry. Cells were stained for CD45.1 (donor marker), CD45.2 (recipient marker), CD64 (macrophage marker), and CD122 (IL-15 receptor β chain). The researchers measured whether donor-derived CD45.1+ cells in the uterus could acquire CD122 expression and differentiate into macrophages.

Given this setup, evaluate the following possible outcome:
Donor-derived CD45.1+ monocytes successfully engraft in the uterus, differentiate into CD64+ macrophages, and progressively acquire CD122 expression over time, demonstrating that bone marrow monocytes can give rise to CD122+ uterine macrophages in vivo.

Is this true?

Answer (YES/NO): YES